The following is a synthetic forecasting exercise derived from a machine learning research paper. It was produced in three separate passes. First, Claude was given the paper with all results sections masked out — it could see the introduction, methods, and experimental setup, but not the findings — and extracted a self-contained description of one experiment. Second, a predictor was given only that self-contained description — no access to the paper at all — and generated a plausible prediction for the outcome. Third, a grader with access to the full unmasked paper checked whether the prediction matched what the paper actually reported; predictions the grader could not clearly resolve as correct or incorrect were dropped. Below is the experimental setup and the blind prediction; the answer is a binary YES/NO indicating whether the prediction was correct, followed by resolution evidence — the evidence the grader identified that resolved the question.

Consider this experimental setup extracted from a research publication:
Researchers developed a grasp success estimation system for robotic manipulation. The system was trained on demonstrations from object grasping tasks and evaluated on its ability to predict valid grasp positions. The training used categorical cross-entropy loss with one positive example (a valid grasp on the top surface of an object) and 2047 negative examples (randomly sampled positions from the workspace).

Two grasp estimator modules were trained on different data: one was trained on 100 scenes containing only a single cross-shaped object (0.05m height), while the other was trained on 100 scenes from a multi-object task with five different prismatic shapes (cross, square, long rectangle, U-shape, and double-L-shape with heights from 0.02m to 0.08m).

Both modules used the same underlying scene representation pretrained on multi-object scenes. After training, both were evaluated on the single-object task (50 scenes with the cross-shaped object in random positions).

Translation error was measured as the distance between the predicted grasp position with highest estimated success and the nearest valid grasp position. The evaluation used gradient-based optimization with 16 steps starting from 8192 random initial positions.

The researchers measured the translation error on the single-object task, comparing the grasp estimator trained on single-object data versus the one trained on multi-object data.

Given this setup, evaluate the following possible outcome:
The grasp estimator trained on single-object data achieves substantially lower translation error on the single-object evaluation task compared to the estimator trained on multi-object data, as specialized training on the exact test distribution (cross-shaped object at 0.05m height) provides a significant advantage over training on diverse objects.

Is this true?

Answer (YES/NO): NO